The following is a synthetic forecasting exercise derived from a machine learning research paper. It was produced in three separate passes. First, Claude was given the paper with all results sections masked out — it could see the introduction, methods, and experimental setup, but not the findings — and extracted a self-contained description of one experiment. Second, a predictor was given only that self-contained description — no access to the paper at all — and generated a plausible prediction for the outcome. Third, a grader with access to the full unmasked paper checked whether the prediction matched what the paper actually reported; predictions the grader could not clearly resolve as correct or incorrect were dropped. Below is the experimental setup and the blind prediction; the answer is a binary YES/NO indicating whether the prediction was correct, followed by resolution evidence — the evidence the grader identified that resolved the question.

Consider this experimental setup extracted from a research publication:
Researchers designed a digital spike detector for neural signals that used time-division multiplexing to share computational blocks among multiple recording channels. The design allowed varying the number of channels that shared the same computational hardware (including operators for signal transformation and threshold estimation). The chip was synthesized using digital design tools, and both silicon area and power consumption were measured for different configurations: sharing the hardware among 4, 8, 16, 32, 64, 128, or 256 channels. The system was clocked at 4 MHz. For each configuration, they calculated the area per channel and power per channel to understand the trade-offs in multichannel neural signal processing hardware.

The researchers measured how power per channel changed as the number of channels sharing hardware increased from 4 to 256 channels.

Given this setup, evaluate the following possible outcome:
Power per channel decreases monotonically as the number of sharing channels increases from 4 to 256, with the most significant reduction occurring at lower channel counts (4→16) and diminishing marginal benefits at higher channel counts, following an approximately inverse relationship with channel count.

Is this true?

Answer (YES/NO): NO